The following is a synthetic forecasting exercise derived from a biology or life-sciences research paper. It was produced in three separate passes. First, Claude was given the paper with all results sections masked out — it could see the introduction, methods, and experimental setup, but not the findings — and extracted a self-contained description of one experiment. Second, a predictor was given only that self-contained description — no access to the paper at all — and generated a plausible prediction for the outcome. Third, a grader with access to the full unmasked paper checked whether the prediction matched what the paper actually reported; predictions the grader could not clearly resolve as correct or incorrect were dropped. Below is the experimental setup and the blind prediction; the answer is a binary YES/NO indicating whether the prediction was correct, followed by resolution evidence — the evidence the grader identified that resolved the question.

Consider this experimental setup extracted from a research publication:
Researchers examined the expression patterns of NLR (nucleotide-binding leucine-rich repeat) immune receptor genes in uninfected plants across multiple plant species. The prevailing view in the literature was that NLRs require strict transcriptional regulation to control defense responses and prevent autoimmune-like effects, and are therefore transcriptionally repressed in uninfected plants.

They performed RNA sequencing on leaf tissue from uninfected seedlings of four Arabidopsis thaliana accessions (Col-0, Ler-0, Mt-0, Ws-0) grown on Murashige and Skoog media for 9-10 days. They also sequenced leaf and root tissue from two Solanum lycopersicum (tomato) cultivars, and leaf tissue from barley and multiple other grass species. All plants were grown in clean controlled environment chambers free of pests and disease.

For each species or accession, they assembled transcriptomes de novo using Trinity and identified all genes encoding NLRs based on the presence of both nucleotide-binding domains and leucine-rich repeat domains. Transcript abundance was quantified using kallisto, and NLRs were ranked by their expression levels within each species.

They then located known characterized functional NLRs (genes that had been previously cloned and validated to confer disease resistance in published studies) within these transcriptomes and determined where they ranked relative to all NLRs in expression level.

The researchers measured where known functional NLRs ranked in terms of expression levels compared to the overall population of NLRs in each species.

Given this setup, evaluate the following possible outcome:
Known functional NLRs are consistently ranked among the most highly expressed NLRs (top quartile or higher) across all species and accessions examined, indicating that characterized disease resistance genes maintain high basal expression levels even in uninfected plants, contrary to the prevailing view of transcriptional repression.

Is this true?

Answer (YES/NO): YES